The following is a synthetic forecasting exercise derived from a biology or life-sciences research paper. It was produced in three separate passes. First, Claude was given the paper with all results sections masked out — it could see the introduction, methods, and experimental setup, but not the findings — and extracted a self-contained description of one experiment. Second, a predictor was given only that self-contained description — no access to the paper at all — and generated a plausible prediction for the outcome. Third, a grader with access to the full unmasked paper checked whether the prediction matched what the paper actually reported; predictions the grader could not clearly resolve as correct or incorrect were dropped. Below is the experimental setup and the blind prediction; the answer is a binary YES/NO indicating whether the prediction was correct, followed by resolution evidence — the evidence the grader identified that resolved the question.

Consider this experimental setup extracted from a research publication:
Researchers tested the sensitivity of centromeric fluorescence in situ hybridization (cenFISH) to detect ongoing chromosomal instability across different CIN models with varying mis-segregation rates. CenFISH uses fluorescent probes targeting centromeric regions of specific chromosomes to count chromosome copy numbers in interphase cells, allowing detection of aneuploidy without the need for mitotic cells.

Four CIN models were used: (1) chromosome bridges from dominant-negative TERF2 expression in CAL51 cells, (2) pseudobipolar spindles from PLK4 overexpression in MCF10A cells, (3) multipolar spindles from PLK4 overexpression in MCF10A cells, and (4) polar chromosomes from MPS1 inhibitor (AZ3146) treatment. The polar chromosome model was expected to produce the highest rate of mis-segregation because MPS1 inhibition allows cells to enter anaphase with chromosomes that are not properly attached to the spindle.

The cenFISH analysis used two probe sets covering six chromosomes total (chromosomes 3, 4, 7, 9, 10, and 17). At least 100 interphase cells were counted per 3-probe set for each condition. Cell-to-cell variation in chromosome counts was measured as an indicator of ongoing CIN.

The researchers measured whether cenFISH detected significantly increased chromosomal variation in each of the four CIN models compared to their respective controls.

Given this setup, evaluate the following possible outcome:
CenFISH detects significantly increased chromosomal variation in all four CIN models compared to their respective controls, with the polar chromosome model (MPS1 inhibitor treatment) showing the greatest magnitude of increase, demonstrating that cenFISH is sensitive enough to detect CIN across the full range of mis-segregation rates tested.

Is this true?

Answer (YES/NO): NO